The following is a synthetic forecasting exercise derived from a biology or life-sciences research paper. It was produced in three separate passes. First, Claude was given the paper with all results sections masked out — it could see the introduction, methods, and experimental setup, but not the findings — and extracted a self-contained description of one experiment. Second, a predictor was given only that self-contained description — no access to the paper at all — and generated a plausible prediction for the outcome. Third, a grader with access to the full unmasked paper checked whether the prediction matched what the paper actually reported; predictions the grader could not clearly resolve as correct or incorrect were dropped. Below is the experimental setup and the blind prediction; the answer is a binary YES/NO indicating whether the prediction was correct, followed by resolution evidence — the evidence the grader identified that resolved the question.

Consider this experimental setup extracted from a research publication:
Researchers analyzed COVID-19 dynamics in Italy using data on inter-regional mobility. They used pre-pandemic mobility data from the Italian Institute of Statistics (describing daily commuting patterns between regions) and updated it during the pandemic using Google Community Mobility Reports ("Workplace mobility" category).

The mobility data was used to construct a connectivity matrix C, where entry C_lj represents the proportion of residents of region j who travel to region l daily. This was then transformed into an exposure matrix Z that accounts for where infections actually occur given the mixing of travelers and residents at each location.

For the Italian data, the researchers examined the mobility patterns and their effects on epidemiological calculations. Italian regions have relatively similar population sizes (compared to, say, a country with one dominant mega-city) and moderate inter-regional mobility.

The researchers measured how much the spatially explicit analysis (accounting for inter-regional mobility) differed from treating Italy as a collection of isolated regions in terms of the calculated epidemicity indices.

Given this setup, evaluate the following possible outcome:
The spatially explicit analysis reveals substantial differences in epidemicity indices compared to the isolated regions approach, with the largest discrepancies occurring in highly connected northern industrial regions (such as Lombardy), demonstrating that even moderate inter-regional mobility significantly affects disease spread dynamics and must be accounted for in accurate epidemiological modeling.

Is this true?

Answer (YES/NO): NO